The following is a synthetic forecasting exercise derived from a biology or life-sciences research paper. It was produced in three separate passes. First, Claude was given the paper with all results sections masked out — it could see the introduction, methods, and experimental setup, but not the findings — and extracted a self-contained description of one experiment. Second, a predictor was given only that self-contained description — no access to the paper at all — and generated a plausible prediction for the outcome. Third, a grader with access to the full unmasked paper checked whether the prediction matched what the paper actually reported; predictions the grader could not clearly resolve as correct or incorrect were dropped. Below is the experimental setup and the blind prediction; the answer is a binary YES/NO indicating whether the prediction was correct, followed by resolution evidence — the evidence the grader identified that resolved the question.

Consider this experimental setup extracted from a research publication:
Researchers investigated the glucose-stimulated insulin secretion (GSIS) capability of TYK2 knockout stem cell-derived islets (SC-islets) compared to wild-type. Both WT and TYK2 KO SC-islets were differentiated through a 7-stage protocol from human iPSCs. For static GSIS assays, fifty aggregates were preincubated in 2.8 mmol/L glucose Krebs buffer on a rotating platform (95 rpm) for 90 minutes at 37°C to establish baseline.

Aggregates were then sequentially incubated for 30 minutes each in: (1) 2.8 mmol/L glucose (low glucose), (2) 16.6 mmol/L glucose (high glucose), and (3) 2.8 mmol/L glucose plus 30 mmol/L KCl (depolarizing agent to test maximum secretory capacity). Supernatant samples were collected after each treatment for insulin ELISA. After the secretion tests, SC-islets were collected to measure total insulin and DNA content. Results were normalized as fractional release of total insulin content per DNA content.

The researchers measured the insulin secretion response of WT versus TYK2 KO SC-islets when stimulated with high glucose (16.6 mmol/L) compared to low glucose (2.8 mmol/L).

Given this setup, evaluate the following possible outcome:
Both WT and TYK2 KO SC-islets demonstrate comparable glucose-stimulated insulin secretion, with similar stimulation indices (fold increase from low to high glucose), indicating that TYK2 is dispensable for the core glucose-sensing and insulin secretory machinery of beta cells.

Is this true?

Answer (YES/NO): YES